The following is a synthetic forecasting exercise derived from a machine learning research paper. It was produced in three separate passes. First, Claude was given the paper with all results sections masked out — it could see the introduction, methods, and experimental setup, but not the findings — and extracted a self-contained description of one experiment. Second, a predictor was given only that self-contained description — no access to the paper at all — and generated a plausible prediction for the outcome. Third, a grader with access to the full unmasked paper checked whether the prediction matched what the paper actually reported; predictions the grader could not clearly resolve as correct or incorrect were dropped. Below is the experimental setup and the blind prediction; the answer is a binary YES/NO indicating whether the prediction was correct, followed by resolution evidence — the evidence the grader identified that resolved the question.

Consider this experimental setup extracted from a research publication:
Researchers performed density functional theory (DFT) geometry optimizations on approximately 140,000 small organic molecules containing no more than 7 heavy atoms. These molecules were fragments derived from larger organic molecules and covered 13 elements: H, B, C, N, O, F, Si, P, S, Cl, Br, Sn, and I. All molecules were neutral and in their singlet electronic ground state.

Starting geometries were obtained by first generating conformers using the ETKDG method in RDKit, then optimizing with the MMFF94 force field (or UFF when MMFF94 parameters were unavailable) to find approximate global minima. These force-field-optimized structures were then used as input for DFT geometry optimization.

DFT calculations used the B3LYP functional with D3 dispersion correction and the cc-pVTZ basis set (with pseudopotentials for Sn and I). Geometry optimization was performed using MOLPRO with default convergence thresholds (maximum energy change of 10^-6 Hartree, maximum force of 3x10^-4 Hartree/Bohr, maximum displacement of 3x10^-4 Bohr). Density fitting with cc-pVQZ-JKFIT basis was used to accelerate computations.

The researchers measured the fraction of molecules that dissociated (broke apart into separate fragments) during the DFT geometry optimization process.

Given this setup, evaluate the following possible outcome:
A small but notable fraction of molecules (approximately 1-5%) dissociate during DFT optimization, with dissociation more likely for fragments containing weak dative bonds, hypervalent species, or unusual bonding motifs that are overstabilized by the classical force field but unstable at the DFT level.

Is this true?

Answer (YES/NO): NO